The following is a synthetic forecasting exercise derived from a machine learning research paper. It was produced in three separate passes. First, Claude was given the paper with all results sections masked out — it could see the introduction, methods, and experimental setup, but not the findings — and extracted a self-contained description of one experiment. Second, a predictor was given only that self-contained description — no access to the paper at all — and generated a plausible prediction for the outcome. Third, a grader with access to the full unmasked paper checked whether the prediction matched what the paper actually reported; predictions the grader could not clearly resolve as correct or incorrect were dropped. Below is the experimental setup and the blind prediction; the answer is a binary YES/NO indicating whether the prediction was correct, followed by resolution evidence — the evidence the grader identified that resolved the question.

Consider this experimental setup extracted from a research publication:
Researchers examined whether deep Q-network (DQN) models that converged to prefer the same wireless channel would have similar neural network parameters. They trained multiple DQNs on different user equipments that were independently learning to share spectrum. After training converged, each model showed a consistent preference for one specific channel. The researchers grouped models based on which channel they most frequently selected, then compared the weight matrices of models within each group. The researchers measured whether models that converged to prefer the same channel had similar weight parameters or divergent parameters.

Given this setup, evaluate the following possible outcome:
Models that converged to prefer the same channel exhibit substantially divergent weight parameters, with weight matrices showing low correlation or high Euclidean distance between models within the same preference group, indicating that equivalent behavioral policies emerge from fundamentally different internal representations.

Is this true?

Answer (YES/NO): YES